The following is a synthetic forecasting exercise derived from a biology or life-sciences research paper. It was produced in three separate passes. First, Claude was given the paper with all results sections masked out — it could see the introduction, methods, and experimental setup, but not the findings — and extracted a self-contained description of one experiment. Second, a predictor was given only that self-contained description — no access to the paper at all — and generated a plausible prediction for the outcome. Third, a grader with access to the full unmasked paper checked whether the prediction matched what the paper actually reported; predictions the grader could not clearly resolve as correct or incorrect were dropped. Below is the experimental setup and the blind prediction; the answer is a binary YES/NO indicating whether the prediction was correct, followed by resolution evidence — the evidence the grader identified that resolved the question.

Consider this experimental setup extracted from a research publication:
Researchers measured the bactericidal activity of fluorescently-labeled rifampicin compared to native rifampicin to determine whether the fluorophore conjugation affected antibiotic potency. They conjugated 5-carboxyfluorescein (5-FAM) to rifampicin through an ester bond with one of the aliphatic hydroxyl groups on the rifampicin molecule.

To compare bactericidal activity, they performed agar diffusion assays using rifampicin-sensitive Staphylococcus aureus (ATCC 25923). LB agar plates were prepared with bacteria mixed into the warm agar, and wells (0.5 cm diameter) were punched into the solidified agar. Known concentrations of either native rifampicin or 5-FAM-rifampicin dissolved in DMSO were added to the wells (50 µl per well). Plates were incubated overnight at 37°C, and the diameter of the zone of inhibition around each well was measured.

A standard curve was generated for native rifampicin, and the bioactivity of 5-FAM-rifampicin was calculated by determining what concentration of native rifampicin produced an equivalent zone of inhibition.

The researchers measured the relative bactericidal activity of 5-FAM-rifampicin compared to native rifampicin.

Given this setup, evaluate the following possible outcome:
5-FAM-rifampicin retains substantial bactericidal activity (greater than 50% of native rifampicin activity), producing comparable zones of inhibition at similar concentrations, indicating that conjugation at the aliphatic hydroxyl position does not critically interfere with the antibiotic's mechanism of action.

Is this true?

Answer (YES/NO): NO